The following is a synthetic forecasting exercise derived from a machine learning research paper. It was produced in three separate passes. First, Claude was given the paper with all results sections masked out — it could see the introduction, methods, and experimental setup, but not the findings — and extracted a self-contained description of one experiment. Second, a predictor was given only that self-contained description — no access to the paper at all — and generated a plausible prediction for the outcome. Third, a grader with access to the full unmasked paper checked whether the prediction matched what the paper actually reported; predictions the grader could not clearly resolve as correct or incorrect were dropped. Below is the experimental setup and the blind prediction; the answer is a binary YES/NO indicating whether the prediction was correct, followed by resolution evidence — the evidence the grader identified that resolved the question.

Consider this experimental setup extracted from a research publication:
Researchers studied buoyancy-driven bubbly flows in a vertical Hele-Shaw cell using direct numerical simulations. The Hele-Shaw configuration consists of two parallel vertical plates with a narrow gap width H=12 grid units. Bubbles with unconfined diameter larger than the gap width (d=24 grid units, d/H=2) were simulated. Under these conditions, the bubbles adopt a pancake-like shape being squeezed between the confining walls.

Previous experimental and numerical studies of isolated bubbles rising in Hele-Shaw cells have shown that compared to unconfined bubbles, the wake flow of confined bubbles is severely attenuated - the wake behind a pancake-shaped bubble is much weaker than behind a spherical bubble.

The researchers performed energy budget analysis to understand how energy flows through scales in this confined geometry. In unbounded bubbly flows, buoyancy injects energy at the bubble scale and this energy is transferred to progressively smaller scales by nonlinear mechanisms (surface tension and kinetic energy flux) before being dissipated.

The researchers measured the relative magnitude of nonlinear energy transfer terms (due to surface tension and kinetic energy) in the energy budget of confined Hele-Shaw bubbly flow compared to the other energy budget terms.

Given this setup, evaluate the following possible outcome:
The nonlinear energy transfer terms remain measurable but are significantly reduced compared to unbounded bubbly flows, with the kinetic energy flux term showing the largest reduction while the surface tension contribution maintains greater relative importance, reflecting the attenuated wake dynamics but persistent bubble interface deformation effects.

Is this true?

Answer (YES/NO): NO